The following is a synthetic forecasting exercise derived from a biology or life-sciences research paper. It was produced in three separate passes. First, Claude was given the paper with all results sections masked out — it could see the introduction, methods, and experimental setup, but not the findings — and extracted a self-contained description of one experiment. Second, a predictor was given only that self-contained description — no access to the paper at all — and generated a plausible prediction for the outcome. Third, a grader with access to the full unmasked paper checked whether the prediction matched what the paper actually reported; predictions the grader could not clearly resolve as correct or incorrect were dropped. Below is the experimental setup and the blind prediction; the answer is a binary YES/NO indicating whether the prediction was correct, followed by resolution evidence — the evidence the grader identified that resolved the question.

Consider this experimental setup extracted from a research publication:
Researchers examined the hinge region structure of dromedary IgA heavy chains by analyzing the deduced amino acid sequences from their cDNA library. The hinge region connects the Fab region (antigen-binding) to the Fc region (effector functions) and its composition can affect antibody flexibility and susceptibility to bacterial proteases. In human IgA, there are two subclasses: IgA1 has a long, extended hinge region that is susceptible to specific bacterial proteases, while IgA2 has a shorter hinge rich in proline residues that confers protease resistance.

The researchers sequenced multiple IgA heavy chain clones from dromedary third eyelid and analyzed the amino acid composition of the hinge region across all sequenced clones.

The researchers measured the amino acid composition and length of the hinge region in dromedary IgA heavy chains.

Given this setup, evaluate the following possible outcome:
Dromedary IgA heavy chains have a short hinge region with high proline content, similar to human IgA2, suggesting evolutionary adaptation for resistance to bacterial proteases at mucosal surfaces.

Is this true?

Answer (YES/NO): YES